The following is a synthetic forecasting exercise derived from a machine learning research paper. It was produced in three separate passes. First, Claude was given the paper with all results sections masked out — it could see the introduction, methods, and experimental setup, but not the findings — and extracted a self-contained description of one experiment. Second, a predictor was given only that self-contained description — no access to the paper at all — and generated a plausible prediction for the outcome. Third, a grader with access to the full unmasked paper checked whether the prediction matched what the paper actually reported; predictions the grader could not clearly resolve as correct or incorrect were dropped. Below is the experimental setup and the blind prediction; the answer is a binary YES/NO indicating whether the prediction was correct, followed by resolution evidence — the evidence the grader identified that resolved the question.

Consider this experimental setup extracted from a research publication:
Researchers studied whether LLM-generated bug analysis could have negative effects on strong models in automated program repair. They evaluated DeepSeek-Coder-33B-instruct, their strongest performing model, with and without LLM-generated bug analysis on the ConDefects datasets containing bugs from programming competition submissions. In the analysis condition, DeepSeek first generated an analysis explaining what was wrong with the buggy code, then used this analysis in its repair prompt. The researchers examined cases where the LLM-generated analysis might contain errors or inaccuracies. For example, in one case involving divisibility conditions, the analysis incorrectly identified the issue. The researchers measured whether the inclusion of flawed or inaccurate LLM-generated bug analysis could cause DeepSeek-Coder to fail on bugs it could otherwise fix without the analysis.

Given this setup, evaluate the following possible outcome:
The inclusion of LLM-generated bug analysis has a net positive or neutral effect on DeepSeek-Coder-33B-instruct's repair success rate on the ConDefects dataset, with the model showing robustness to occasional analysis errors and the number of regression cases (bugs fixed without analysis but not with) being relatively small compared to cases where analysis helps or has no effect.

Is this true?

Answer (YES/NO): NO